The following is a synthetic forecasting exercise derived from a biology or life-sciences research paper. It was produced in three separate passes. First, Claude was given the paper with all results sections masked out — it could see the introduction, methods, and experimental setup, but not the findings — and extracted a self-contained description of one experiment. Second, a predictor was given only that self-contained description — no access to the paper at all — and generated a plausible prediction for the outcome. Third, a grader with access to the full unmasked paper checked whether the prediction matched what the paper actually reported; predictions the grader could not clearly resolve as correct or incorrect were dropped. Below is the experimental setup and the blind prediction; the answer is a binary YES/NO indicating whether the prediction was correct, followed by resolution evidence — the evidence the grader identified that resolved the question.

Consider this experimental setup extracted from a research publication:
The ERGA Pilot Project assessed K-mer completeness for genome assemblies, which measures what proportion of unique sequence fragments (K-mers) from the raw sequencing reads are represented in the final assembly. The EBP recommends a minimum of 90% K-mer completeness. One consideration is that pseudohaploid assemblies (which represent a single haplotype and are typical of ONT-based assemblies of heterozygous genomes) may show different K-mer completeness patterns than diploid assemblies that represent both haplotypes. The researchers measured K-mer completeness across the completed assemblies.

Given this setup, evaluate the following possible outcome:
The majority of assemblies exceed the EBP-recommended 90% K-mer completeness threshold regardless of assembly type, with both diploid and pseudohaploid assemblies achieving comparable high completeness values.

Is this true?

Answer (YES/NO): NO